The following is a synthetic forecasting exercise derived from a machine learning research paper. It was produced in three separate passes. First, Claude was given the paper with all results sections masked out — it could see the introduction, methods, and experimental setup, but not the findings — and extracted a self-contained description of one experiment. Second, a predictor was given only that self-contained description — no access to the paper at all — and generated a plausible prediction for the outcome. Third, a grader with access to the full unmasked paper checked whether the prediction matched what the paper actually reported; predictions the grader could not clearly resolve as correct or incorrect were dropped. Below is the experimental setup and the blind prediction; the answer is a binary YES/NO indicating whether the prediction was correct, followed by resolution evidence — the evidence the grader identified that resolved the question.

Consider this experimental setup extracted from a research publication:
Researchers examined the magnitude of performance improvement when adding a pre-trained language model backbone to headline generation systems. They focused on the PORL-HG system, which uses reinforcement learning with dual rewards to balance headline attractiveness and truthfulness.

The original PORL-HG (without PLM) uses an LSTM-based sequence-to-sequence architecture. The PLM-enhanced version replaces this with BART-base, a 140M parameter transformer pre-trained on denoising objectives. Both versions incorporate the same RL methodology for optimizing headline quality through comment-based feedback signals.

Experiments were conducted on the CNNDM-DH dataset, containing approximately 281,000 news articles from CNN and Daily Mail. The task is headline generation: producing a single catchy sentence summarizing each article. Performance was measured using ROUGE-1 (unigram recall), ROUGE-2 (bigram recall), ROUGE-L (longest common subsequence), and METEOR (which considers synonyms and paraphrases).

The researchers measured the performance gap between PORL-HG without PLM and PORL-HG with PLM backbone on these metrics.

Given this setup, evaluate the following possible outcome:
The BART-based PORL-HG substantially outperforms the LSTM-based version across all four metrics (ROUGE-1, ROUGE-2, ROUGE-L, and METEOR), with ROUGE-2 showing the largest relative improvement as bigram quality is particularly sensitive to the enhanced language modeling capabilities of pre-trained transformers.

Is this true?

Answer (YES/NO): NO